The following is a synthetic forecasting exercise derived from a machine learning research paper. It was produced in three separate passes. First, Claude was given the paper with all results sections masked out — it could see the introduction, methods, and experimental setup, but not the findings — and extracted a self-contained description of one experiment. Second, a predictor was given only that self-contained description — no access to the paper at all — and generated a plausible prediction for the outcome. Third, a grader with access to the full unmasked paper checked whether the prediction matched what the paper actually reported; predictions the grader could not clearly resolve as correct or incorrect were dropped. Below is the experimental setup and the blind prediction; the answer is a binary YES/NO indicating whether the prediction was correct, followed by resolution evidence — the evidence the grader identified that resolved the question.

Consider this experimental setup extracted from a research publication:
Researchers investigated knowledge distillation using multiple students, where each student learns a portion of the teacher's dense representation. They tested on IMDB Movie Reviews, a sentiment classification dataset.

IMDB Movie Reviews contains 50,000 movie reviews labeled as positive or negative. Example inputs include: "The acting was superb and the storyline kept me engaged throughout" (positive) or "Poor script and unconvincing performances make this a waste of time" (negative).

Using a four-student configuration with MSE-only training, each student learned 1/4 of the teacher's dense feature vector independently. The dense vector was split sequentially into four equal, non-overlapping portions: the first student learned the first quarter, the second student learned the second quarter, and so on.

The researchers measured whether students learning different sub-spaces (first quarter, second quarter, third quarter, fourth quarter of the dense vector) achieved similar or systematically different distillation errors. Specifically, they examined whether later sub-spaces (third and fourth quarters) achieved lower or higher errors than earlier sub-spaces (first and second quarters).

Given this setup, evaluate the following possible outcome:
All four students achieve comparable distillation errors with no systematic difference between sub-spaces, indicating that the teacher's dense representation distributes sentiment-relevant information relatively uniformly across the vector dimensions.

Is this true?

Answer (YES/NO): NO